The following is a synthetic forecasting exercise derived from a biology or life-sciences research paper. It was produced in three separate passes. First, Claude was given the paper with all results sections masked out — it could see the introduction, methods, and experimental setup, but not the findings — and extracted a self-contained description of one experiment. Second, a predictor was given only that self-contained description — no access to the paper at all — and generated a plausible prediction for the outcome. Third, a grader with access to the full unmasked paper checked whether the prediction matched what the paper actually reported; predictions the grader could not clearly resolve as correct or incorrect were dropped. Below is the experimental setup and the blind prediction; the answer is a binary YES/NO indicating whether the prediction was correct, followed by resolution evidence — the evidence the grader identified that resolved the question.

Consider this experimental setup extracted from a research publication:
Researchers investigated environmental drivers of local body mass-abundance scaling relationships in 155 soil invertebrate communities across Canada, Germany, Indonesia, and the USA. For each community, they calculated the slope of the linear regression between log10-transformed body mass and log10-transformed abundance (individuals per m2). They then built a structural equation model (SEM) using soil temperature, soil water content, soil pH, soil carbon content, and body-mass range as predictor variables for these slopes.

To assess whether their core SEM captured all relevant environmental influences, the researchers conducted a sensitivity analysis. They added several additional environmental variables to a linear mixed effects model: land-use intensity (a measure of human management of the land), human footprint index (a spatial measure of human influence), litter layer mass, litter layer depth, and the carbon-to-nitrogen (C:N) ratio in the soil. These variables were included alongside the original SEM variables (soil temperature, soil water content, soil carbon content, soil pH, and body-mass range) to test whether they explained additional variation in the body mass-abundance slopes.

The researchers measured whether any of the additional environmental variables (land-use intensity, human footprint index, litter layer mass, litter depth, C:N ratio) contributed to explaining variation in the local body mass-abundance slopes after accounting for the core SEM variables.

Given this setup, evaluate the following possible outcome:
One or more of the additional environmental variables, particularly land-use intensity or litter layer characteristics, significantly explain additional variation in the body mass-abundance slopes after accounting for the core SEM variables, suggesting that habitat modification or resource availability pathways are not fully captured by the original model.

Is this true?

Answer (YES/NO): NO